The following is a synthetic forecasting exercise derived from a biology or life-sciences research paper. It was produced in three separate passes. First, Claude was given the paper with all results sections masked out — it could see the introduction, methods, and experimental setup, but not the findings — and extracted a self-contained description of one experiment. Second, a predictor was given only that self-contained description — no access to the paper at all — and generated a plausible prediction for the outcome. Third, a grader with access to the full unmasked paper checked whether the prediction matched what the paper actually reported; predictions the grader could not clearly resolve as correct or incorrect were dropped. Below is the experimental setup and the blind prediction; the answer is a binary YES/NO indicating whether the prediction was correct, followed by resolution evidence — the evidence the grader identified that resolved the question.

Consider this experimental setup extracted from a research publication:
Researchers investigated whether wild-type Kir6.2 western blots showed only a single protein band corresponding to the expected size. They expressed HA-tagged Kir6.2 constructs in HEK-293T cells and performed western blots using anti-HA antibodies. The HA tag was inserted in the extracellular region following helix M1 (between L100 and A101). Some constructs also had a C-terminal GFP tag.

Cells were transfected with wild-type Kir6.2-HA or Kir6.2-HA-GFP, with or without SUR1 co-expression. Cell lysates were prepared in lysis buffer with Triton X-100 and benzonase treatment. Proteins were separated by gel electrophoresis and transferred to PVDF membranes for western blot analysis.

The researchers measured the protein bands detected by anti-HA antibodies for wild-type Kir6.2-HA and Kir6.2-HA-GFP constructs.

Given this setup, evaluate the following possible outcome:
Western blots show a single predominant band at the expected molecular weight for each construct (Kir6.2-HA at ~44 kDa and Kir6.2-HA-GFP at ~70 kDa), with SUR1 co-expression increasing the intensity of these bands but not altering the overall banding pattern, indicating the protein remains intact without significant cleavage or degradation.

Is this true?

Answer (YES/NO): NO